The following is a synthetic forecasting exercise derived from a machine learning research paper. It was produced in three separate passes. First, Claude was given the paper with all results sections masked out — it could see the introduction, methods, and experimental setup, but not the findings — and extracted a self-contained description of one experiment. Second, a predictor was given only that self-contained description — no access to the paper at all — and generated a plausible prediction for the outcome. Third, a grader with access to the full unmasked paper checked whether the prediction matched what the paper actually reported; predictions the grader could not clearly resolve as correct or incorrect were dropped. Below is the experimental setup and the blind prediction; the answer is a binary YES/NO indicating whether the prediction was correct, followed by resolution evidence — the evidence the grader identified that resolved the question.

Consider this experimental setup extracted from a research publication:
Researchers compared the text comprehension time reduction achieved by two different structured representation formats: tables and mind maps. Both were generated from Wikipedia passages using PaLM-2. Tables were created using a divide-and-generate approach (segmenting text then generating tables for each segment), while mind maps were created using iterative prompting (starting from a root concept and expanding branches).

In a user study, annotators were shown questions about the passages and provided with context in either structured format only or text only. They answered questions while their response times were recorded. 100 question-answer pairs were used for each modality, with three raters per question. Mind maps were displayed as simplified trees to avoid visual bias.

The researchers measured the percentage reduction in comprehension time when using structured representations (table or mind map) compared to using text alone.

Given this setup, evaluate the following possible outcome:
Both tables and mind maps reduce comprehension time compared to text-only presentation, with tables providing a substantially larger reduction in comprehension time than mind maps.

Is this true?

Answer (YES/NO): YES